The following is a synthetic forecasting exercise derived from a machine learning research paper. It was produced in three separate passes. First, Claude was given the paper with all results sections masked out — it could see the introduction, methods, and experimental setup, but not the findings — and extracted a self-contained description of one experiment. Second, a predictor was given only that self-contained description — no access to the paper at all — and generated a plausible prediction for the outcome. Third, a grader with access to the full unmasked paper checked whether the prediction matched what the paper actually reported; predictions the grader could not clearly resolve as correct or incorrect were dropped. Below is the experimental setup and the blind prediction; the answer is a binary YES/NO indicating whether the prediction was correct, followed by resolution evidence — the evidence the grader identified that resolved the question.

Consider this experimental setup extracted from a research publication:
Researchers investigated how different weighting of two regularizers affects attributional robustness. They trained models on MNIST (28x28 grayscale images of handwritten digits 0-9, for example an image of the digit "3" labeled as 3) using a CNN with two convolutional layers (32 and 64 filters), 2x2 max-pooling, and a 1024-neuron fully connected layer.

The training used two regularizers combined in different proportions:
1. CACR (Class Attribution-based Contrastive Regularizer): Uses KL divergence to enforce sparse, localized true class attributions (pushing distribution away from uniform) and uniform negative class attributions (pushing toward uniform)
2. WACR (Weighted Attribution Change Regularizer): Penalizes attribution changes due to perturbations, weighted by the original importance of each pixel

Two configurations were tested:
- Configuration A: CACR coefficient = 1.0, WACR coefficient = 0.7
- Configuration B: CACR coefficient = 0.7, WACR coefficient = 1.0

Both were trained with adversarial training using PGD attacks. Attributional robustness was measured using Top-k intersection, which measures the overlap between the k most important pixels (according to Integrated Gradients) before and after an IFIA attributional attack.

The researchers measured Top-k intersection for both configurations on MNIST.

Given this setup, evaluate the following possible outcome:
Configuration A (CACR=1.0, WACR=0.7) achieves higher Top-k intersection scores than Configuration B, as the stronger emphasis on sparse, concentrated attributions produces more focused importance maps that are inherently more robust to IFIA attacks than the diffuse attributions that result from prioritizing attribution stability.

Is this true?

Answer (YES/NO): YES